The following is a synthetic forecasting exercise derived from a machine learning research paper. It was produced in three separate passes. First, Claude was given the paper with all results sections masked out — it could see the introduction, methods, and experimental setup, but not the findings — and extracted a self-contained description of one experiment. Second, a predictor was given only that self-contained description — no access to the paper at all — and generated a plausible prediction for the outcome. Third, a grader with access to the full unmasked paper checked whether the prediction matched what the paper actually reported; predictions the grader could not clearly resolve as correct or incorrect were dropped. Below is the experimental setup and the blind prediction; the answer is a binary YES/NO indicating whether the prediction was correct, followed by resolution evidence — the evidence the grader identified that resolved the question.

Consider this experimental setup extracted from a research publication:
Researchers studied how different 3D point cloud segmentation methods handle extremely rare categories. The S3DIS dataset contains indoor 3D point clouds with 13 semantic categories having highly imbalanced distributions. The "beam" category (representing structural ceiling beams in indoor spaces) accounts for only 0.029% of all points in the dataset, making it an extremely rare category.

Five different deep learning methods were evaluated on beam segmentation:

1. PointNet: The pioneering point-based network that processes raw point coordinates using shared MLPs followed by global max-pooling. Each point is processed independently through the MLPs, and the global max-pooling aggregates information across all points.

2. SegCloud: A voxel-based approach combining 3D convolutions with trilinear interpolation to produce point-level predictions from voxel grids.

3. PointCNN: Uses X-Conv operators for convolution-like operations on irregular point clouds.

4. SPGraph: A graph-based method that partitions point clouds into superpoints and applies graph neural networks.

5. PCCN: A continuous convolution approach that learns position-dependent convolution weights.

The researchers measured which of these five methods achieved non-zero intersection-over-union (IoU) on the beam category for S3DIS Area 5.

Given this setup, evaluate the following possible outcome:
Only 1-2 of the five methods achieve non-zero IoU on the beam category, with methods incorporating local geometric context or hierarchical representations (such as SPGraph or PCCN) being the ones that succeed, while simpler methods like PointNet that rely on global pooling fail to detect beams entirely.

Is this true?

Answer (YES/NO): NO